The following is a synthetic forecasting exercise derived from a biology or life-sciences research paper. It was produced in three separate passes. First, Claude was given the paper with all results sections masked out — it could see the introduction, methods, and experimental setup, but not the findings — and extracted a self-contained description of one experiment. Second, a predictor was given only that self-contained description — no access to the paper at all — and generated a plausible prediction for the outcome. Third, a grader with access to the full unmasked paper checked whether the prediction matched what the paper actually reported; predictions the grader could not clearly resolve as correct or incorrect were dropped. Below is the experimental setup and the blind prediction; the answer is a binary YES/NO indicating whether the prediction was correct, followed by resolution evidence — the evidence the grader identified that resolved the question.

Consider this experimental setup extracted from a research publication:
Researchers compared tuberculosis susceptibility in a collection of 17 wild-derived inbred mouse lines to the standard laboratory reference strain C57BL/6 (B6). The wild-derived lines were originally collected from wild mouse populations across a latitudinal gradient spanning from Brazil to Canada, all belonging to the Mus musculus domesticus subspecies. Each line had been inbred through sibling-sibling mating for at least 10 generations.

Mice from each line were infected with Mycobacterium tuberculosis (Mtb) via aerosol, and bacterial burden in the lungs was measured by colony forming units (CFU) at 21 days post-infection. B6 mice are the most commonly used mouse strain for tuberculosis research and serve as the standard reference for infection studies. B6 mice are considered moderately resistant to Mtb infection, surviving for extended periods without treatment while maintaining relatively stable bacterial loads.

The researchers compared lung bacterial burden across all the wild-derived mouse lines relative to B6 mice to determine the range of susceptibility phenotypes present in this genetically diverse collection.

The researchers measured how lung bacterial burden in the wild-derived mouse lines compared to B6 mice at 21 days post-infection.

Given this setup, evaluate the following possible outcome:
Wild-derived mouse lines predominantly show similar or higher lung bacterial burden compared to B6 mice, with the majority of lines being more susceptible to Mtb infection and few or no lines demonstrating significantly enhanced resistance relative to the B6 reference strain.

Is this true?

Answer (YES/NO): NO